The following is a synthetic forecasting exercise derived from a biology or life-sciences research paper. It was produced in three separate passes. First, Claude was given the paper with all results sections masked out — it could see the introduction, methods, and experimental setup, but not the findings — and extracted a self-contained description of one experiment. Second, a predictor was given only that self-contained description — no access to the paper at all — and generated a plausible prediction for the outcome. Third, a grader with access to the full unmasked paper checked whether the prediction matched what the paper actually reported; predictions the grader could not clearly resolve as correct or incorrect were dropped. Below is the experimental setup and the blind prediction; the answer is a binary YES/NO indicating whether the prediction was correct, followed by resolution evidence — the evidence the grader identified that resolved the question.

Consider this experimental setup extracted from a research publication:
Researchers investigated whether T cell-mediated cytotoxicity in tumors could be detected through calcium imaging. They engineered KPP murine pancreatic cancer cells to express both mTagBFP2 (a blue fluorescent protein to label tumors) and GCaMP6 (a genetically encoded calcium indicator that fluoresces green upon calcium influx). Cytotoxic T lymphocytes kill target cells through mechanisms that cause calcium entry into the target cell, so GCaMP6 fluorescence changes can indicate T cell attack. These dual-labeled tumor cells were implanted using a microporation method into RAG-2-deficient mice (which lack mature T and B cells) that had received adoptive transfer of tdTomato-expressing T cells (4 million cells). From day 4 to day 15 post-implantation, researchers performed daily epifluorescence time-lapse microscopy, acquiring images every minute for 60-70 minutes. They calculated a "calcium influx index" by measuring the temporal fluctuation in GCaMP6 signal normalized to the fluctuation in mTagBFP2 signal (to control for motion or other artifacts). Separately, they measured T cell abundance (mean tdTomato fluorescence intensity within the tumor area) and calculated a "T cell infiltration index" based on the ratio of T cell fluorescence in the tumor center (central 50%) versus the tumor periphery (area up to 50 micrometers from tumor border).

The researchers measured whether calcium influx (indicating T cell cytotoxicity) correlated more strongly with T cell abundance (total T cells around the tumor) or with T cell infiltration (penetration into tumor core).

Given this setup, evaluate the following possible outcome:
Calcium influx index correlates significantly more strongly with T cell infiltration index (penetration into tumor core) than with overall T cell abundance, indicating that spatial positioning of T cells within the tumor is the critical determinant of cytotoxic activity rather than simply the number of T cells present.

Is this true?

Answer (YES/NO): YES